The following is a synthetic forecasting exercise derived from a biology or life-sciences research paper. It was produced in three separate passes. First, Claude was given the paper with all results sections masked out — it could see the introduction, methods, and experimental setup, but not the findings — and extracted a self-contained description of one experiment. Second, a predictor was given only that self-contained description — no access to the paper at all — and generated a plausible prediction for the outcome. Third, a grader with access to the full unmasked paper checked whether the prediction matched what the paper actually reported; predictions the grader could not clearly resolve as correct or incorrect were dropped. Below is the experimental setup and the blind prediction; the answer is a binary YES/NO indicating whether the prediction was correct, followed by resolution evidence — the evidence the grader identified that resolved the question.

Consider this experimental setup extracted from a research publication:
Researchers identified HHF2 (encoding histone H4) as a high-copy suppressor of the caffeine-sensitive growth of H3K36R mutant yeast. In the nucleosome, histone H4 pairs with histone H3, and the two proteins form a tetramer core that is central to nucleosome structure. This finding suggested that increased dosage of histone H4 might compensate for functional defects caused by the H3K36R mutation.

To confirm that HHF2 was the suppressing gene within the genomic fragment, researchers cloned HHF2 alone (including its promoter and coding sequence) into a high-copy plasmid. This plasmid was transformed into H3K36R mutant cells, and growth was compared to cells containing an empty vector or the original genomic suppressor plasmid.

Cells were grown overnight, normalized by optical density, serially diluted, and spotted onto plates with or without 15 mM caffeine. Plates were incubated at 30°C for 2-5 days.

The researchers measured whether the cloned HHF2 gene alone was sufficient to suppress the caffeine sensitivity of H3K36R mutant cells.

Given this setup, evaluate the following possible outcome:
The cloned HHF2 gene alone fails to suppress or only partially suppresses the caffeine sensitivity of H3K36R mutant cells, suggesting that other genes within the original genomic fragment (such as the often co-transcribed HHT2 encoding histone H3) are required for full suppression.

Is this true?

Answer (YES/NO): YES